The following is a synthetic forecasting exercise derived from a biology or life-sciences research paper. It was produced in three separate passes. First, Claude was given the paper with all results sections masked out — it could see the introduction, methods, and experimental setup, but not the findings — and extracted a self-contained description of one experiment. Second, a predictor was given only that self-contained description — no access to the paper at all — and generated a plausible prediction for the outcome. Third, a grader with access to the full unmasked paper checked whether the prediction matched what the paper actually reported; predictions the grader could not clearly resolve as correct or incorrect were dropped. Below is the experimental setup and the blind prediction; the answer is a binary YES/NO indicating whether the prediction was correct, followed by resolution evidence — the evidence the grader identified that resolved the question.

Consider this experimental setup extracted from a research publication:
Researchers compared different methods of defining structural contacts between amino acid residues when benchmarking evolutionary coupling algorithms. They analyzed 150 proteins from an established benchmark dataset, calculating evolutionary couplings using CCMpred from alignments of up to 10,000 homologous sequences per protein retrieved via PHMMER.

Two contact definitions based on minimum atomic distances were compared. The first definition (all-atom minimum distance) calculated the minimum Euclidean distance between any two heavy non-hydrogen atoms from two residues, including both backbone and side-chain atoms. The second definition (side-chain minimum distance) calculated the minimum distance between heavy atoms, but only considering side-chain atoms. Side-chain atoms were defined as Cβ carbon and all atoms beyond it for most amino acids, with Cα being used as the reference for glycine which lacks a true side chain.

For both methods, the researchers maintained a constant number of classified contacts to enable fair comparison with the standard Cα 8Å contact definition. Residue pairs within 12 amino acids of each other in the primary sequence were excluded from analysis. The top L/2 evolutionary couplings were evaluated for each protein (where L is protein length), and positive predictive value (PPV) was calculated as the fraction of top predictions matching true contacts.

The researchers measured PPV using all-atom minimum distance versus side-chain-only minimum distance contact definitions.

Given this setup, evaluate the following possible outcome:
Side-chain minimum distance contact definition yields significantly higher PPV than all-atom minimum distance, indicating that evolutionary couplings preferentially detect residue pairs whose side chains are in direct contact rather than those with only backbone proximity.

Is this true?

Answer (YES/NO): YES